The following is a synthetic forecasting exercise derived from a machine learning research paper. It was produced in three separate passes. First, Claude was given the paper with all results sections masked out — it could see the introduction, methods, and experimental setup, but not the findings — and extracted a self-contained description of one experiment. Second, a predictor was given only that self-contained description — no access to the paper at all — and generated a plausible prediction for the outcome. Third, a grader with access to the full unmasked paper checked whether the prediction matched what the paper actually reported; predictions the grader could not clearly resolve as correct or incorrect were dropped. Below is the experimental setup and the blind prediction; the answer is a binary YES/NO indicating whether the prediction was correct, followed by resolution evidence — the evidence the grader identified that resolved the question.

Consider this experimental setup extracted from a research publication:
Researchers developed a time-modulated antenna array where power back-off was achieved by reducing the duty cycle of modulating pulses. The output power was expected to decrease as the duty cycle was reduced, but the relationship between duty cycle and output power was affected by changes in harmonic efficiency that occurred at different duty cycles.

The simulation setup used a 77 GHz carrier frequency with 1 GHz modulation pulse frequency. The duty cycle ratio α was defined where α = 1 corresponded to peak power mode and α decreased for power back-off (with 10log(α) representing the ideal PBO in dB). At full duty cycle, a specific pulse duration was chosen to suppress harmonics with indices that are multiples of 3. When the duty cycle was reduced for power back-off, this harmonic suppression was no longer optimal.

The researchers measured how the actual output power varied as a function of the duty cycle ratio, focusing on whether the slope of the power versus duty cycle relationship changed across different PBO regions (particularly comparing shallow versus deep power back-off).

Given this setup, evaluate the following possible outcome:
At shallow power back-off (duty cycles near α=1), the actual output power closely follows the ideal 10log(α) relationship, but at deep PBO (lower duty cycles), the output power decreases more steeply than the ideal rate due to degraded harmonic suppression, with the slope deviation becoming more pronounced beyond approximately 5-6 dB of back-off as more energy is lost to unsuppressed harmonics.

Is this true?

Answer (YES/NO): NO